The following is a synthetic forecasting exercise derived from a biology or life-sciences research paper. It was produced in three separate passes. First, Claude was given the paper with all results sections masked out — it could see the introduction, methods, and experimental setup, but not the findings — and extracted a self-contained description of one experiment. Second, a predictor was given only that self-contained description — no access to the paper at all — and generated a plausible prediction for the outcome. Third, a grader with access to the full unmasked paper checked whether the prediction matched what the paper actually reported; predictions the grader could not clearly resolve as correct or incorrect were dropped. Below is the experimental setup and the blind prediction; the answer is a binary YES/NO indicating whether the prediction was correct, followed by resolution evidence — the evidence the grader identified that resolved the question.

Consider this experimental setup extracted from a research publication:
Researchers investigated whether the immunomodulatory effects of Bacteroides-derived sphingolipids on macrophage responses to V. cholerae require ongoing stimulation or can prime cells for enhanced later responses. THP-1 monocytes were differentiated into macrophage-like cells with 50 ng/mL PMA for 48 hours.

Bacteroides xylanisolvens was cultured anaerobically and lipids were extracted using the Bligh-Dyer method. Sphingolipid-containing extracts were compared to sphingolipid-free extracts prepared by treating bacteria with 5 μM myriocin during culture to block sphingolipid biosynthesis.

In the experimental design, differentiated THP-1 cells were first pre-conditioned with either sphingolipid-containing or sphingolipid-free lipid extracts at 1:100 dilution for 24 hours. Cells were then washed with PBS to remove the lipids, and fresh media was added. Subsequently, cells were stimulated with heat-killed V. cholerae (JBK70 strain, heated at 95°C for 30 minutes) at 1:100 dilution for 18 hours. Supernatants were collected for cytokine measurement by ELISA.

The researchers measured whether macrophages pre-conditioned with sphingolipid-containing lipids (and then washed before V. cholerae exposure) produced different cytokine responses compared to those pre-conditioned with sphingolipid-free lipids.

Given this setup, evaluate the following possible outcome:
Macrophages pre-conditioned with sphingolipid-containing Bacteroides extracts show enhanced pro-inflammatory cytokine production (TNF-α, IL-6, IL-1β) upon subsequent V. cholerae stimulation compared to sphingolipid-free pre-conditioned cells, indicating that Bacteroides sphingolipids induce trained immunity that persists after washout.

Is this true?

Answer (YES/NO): YES